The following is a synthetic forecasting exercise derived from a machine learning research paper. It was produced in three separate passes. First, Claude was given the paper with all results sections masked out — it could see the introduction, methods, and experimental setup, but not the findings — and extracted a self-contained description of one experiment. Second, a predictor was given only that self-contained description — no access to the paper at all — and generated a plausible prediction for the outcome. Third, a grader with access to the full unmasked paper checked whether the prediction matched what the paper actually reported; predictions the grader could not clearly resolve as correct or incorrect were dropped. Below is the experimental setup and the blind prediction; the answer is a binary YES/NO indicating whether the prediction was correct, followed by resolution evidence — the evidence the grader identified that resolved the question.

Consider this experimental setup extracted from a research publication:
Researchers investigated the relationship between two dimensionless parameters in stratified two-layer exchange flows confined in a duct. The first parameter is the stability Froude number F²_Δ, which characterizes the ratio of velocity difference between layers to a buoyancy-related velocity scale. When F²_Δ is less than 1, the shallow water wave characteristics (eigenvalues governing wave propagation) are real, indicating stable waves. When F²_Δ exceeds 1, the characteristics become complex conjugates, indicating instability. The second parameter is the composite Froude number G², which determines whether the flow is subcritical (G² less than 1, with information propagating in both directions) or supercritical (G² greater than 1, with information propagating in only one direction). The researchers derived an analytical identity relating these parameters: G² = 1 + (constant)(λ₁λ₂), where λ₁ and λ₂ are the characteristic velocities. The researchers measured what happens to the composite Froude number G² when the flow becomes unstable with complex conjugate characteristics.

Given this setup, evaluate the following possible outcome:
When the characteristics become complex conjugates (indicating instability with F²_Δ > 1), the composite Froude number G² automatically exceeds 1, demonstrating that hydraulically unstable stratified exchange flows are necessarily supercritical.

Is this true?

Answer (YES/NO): YES